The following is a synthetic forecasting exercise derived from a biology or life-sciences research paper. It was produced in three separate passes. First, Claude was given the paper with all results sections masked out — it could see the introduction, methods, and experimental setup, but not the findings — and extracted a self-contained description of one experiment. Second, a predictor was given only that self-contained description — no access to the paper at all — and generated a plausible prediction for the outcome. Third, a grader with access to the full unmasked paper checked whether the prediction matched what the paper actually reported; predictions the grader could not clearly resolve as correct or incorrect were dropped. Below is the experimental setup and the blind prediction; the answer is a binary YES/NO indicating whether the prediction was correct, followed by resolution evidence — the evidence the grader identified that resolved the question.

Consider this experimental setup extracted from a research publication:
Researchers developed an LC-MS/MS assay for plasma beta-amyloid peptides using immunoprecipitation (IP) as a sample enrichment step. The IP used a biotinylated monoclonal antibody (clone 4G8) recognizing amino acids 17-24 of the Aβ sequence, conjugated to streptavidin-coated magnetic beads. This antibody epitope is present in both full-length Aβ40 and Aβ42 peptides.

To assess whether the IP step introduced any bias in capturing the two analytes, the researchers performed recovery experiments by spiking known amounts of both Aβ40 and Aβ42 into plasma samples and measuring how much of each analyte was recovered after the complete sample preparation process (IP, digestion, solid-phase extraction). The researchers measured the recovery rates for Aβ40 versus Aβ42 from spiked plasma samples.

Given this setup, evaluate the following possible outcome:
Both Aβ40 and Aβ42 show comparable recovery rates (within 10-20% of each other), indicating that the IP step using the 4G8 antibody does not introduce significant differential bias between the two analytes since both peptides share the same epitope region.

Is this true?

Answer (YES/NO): YES